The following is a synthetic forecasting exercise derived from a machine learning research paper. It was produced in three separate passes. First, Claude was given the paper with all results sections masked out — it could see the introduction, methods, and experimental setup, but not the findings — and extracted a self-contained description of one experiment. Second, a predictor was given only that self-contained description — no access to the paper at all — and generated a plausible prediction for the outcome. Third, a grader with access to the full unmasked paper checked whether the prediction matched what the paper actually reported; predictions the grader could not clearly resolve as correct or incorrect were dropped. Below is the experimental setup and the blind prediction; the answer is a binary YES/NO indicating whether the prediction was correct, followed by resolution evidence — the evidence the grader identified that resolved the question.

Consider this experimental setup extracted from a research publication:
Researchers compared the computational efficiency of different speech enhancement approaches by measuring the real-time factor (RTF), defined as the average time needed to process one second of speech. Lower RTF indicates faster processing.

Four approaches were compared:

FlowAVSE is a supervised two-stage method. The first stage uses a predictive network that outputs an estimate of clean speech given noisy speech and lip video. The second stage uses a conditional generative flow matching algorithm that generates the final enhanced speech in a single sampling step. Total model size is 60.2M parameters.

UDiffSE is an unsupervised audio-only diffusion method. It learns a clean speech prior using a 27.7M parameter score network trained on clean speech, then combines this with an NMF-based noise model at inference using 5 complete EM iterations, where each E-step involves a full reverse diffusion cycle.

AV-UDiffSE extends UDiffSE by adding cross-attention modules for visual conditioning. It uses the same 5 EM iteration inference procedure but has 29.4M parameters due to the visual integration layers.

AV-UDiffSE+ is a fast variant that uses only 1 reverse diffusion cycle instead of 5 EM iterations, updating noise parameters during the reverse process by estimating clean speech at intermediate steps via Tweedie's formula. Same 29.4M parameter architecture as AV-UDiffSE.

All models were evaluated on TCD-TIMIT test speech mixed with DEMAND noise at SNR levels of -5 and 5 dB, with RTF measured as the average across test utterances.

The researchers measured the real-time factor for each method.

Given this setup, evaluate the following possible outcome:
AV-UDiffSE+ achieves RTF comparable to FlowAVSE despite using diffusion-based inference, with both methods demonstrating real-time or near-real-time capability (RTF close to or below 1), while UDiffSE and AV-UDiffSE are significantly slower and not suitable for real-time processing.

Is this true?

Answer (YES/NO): NO